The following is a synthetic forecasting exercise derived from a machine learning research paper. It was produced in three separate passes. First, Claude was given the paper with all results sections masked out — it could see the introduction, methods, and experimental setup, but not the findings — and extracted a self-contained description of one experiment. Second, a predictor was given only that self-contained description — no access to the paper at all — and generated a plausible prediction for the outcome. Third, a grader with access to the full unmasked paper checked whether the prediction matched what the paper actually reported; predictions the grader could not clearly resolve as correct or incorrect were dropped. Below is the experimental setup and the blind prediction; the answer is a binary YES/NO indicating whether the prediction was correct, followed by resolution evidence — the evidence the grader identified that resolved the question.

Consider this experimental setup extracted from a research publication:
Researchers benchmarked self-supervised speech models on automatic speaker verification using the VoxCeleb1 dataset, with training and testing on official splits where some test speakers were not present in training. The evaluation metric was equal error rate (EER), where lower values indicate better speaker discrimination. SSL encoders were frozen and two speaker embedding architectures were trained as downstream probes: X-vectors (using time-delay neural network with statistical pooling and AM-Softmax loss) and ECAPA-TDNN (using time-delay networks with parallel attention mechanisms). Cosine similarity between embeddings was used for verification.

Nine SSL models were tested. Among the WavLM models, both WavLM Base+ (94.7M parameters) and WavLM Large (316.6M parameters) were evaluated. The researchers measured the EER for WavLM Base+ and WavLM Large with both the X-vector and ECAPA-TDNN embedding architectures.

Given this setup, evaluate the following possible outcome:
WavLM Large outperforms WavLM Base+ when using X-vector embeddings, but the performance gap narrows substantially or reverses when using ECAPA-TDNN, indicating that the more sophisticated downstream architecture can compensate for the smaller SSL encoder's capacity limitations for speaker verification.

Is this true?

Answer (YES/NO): YES